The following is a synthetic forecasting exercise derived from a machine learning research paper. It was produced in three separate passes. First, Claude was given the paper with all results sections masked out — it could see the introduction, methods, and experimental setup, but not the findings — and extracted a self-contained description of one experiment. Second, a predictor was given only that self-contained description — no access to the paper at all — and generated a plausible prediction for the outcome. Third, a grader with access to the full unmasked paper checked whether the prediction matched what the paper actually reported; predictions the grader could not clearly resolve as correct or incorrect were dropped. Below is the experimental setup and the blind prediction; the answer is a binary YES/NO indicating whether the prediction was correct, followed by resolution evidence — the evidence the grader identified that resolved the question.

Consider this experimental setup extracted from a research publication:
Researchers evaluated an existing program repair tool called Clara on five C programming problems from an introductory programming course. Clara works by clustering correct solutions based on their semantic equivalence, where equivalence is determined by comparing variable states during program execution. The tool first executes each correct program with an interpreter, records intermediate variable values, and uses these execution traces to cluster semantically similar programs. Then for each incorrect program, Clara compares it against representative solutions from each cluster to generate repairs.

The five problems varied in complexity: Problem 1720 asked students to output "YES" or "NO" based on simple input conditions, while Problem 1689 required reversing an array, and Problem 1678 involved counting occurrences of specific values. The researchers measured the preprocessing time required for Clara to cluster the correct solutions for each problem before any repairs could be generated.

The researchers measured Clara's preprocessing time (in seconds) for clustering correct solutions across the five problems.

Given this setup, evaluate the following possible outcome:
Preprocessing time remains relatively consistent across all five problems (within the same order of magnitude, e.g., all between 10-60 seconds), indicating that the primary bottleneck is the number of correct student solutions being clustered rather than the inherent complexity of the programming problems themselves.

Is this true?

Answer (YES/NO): NO